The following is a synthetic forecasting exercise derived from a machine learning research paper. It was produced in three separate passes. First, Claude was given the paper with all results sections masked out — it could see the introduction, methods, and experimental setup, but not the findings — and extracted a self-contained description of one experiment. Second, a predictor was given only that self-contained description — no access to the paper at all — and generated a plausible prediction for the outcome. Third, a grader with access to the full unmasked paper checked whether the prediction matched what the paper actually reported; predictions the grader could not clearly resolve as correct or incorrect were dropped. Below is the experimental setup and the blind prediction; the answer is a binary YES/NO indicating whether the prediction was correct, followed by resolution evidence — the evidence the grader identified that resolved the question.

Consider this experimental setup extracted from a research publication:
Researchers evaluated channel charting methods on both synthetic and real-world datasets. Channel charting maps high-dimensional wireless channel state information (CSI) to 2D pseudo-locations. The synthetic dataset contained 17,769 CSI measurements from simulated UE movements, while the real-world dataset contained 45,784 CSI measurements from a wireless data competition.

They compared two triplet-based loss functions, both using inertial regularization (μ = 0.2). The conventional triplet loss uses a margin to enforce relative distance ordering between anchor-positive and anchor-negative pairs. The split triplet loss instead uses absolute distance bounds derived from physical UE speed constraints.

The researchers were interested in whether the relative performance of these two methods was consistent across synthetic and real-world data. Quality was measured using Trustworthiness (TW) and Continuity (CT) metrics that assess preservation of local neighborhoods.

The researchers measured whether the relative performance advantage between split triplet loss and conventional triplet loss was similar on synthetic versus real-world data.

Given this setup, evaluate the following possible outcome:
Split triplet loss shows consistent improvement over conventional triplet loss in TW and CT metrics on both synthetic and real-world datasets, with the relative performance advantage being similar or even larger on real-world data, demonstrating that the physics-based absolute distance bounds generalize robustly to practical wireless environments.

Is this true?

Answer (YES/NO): NO